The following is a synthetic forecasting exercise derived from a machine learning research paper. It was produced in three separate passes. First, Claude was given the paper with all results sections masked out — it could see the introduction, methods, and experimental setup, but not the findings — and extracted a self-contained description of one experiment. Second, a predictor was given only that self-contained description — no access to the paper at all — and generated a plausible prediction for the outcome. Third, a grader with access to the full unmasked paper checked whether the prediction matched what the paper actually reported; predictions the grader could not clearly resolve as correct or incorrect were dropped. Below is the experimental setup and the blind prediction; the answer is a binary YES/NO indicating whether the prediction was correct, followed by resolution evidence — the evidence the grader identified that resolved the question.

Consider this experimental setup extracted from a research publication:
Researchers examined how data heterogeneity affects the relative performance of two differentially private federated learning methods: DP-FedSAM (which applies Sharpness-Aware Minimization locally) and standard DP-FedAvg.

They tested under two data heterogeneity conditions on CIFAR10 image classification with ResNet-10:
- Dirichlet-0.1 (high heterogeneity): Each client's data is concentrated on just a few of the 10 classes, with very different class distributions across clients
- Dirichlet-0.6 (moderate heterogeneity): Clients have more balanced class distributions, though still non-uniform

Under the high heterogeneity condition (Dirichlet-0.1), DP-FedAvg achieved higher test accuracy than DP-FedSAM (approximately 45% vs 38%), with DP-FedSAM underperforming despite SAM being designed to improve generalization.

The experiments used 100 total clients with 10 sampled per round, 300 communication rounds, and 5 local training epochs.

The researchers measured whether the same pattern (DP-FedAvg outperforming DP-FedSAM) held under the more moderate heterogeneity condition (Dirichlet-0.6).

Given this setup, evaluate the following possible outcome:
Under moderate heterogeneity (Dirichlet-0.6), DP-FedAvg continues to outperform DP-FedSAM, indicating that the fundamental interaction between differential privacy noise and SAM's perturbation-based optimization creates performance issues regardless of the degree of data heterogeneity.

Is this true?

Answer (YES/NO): YES